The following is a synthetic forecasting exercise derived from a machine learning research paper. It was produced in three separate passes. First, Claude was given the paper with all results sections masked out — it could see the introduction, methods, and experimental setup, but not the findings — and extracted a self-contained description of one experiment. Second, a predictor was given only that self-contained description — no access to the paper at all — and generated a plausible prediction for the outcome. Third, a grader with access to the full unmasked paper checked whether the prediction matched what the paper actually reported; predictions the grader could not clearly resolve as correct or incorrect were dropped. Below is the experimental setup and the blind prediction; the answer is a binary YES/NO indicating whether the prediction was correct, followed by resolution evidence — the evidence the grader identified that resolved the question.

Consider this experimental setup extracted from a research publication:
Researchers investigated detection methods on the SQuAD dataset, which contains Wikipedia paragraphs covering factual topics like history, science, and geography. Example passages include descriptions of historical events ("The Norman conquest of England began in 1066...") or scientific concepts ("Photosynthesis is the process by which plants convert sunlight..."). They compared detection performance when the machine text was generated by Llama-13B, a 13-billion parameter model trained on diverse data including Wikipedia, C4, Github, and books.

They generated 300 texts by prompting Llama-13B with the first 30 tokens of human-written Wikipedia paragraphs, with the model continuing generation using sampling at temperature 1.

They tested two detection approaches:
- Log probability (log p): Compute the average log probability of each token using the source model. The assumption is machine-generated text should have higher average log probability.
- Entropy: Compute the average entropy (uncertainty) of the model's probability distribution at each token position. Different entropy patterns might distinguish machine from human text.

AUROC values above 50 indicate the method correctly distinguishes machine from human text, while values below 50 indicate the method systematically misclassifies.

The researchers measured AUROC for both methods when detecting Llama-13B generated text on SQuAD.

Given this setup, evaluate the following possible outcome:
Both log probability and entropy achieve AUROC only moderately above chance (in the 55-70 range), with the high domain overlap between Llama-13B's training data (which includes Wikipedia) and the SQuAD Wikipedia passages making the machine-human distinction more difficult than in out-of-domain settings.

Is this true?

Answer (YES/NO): NO